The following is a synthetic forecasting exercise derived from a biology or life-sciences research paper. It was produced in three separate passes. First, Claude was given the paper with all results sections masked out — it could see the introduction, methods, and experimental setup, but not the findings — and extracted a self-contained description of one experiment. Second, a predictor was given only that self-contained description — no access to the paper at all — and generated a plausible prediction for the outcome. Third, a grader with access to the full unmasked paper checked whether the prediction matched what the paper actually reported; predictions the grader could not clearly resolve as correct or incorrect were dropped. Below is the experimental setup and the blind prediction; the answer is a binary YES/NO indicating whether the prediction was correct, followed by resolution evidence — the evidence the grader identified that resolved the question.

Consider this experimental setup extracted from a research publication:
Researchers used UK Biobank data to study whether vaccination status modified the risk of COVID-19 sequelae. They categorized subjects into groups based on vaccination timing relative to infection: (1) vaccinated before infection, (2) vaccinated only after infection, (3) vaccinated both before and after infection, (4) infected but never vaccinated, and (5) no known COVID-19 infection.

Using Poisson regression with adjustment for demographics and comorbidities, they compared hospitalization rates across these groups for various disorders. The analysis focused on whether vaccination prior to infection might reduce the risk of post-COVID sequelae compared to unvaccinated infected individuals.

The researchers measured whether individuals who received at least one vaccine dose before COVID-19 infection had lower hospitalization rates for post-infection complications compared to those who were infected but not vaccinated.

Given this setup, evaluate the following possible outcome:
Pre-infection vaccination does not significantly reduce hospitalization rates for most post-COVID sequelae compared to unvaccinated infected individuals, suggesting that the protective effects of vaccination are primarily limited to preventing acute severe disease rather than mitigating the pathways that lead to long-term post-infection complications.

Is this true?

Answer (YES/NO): YES